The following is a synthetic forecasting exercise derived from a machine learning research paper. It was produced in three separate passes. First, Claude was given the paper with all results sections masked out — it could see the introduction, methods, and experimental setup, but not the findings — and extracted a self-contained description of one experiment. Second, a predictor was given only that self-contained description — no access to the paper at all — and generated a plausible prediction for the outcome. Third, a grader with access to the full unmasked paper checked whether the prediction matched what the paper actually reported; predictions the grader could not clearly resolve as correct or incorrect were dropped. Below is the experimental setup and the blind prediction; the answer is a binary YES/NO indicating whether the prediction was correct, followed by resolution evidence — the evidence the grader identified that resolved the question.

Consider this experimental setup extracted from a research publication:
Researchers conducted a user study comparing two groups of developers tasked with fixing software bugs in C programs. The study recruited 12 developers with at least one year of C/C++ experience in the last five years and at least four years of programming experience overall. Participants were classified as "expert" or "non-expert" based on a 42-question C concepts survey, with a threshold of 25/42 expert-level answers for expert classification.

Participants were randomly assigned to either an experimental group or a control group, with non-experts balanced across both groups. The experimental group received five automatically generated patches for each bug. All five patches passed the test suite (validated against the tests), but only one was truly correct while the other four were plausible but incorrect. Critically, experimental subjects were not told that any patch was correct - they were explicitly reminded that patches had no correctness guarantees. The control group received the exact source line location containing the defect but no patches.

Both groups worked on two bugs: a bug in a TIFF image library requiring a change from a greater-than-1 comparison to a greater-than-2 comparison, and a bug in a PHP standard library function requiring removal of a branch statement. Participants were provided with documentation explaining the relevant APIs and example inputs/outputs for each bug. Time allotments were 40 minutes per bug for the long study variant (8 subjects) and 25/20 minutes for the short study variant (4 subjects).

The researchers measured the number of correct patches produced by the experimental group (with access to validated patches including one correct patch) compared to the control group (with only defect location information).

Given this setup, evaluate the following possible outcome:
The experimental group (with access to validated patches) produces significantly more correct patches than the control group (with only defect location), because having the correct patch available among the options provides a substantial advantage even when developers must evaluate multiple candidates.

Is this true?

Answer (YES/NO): NO